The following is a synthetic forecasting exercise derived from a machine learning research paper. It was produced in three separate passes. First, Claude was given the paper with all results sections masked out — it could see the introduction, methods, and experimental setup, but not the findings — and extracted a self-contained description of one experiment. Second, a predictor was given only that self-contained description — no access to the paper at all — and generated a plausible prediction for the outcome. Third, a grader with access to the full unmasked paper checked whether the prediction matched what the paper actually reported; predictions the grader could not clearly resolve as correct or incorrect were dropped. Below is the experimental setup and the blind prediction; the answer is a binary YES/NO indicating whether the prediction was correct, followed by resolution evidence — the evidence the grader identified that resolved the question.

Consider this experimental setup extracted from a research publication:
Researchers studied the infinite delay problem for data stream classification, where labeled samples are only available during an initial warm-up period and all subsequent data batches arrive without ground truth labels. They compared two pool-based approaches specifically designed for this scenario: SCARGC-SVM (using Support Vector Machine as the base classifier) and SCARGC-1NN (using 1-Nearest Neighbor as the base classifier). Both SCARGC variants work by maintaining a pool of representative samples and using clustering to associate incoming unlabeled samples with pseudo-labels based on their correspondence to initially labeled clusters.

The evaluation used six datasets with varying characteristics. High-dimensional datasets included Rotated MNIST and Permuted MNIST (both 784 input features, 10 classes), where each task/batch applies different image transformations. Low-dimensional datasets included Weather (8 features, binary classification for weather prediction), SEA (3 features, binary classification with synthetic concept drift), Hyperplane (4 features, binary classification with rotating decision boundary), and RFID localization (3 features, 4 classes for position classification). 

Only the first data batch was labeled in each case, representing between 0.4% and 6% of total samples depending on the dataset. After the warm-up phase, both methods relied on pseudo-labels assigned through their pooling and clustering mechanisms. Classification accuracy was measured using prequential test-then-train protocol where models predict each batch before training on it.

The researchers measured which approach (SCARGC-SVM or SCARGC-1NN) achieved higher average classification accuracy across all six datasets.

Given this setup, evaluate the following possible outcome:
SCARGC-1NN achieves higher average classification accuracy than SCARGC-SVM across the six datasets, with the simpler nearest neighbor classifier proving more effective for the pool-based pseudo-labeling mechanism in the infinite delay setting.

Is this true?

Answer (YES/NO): YES